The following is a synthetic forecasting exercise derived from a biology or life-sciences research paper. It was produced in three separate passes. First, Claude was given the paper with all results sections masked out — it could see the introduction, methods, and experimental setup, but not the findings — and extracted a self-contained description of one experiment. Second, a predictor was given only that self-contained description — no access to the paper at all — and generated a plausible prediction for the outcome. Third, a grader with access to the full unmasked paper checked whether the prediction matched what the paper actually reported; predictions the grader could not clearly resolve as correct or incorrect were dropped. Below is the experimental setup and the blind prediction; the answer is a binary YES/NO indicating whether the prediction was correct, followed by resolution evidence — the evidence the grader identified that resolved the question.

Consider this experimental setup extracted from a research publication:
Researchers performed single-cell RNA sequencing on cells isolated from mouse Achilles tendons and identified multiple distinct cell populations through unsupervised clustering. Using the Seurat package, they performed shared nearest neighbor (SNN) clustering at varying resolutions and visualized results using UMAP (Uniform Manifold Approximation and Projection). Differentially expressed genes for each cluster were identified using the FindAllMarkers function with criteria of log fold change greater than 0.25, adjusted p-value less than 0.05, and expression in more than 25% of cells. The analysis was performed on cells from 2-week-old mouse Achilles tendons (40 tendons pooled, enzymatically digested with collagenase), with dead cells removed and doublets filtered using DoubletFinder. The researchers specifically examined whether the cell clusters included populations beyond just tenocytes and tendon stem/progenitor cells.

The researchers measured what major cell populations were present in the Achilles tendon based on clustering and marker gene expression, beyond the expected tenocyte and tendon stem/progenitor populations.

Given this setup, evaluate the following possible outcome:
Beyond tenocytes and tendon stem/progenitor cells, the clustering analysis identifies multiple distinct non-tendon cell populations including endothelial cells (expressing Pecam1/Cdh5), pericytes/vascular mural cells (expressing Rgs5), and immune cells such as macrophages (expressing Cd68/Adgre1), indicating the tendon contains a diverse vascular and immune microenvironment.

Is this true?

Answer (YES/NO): NO